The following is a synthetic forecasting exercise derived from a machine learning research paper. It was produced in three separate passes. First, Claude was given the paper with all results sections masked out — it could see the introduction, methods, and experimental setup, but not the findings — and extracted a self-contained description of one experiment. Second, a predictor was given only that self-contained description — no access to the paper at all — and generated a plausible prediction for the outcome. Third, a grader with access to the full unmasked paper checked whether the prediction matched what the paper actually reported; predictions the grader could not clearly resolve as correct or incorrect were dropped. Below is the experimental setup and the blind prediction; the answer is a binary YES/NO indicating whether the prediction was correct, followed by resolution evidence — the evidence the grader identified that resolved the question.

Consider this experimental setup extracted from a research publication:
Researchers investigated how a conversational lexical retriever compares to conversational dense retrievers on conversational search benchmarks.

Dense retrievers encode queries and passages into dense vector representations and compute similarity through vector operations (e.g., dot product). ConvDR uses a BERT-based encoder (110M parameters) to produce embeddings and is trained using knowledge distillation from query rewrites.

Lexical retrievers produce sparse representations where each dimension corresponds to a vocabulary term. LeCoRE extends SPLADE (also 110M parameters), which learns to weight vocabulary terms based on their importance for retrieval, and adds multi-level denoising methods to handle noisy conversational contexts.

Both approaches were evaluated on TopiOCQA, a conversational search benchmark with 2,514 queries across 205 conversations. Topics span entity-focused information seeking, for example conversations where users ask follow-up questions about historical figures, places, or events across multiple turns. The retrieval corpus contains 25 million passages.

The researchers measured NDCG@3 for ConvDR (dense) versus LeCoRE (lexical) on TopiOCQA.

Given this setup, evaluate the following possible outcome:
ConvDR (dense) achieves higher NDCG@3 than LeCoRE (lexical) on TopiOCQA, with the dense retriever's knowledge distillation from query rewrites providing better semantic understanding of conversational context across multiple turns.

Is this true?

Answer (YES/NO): NO